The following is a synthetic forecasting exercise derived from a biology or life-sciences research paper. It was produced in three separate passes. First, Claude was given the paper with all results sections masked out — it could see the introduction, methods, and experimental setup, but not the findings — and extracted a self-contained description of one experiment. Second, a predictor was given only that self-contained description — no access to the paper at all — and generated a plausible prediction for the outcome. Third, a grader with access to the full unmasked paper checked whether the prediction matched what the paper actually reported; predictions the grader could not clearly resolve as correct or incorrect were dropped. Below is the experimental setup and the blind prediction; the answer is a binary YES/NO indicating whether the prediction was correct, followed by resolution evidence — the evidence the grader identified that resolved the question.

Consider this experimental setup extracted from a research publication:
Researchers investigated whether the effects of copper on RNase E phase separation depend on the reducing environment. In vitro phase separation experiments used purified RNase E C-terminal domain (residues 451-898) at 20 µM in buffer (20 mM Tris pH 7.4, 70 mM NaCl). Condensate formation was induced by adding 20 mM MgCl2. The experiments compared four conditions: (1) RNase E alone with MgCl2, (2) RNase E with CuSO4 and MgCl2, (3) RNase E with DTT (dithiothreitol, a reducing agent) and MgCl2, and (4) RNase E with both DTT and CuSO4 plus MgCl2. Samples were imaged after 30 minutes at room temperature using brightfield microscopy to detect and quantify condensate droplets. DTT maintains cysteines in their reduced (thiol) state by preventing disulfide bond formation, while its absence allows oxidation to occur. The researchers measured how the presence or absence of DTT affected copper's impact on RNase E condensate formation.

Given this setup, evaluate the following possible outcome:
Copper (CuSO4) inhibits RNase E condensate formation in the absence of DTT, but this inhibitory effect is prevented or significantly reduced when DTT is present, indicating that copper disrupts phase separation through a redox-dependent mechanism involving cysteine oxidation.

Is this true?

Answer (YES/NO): NO